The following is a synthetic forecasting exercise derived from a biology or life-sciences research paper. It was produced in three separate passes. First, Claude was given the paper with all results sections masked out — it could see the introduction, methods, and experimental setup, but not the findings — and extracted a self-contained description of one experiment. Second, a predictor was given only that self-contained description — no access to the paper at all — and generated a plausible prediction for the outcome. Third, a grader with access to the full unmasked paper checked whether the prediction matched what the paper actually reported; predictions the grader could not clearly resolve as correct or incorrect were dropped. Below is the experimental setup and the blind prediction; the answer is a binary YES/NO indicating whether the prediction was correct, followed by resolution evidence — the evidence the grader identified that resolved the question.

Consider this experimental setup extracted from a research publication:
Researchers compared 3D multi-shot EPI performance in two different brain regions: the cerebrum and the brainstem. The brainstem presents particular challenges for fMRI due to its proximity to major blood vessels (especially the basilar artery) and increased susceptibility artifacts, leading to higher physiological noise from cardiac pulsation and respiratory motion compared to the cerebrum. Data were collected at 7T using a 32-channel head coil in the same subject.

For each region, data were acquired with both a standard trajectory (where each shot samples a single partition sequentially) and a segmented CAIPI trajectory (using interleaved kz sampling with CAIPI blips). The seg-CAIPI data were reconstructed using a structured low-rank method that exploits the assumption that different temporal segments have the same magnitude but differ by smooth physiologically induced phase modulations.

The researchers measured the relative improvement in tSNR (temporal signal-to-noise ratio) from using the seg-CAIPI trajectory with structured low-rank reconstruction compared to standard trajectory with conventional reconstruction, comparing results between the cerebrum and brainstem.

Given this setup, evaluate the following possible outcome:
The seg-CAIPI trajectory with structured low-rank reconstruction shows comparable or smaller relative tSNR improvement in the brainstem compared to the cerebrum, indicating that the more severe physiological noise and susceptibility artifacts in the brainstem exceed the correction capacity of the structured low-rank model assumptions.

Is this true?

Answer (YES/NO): YES